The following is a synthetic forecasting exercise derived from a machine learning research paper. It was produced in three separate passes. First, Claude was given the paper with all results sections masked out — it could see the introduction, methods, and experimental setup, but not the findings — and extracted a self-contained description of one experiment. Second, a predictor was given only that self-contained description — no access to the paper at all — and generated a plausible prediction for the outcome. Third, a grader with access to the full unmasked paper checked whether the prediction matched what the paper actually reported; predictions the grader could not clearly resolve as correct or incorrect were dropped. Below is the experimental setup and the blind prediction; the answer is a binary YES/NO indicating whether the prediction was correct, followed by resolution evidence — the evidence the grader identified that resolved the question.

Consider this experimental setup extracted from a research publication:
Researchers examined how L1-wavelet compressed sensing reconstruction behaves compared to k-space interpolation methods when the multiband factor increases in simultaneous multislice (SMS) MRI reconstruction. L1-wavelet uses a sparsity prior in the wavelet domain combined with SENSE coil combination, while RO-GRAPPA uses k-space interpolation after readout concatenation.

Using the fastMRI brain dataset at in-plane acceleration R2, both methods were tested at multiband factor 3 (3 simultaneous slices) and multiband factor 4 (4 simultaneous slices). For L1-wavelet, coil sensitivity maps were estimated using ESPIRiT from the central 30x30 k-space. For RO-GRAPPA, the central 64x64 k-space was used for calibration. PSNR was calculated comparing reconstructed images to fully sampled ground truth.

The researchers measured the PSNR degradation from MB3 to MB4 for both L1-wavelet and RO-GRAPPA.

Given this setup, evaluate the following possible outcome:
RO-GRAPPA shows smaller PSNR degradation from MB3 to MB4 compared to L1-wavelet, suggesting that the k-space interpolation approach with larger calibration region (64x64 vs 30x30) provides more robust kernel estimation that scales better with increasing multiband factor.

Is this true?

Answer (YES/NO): NO